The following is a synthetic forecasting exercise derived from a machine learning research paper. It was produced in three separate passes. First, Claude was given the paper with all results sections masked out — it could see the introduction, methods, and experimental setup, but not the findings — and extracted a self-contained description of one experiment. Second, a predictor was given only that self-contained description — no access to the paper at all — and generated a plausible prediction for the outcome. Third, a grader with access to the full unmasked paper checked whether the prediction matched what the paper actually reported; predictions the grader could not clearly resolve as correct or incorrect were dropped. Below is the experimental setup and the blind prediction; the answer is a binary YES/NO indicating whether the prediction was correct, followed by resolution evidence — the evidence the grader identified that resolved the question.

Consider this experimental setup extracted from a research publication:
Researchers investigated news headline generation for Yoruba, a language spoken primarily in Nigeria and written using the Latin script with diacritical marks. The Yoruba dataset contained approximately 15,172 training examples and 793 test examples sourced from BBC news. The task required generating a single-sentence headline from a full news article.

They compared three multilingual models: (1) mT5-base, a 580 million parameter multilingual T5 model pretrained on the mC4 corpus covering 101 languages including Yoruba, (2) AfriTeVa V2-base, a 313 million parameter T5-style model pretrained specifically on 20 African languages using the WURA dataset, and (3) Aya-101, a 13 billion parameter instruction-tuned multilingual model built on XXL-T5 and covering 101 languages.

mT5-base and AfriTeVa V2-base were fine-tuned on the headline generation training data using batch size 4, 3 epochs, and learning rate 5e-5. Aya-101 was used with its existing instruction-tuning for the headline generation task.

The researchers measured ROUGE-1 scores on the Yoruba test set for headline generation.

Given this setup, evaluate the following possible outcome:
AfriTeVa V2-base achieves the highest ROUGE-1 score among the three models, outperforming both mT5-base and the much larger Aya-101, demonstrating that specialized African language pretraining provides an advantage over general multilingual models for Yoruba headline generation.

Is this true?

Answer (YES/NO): YES